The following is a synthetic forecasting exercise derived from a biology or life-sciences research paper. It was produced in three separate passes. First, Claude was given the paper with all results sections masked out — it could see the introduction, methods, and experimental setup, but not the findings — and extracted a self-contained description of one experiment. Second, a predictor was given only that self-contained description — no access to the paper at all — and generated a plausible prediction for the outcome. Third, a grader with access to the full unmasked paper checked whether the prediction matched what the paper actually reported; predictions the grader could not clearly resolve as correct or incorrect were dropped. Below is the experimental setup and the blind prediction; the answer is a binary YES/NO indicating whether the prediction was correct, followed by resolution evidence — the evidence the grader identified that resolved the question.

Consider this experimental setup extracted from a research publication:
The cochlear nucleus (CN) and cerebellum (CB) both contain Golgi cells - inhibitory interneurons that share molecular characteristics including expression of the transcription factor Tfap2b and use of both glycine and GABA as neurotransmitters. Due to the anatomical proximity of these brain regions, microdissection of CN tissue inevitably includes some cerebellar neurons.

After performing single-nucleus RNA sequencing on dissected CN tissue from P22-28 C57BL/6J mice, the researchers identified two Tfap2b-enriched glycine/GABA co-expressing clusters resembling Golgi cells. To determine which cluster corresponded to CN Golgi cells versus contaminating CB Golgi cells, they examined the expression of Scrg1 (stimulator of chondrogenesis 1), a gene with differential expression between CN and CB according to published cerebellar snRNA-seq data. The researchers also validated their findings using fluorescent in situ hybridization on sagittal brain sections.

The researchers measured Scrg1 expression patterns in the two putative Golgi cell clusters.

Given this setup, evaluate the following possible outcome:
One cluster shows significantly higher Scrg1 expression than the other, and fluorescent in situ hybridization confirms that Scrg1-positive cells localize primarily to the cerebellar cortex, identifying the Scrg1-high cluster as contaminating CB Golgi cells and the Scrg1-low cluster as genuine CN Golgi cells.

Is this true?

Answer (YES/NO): YES